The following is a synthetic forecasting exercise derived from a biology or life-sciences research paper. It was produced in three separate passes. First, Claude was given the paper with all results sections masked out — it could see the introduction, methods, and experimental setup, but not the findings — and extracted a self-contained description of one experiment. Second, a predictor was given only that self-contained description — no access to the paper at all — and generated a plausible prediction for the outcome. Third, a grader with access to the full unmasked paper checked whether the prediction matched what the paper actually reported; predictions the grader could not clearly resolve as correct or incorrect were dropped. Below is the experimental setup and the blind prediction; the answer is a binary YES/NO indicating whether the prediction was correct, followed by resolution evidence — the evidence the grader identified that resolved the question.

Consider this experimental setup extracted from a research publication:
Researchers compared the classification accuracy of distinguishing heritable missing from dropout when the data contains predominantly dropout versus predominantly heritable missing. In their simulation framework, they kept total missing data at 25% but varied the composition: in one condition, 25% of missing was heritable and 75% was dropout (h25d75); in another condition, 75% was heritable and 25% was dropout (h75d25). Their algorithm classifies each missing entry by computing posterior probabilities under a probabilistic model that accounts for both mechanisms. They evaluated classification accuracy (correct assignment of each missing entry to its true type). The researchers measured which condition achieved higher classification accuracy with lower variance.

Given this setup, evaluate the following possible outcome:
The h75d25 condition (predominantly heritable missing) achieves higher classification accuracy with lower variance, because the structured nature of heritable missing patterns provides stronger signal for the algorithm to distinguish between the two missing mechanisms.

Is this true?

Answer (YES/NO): NO